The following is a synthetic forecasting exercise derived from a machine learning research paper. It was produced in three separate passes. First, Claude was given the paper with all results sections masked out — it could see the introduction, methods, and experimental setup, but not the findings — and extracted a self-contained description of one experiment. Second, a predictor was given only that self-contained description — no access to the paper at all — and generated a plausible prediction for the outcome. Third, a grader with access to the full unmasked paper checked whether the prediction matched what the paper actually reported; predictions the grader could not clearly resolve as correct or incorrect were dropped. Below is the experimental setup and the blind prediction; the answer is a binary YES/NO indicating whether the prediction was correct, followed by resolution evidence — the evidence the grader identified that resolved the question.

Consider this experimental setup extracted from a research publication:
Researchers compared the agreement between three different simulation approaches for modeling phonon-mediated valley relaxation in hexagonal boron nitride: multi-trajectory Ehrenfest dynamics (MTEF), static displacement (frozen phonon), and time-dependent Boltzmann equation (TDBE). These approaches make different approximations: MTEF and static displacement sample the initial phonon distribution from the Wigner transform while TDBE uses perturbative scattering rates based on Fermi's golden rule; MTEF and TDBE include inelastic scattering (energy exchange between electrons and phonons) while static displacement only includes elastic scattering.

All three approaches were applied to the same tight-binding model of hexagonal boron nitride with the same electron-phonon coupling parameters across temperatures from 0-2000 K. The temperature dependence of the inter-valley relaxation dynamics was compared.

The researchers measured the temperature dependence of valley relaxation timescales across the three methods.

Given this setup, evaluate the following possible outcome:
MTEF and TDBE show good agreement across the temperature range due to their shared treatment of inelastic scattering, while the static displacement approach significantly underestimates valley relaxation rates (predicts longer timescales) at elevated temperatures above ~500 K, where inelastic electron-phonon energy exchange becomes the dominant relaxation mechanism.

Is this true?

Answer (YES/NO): NO